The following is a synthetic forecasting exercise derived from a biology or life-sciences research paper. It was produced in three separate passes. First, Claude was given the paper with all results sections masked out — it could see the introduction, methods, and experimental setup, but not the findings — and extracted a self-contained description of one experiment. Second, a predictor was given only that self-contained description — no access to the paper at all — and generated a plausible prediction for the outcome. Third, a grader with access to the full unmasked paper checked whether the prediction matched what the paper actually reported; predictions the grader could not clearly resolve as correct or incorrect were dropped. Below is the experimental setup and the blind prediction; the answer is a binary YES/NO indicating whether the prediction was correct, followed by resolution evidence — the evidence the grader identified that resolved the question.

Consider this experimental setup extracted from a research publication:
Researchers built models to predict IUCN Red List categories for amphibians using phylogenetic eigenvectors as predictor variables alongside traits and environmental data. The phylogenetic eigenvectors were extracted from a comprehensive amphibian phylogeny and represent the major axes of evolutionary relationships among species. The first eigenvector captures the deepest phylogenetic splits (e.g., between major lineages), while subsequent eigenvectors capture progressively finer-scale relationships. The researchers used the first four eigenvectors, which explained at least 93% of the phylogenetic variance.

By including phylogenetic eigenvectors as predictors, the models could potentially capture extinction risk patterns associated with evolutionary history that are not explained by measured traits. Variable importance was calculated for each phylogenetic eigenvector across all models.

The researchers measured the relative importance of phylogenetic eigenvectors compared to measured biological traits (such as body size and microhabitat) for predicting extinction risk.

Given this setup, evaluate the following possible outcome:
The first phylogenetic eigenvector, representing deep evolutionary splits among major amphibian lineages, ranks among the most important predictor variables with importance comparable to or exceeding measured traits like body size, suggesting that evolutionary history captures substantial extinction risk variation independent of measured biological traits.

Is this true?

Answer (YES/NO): NO